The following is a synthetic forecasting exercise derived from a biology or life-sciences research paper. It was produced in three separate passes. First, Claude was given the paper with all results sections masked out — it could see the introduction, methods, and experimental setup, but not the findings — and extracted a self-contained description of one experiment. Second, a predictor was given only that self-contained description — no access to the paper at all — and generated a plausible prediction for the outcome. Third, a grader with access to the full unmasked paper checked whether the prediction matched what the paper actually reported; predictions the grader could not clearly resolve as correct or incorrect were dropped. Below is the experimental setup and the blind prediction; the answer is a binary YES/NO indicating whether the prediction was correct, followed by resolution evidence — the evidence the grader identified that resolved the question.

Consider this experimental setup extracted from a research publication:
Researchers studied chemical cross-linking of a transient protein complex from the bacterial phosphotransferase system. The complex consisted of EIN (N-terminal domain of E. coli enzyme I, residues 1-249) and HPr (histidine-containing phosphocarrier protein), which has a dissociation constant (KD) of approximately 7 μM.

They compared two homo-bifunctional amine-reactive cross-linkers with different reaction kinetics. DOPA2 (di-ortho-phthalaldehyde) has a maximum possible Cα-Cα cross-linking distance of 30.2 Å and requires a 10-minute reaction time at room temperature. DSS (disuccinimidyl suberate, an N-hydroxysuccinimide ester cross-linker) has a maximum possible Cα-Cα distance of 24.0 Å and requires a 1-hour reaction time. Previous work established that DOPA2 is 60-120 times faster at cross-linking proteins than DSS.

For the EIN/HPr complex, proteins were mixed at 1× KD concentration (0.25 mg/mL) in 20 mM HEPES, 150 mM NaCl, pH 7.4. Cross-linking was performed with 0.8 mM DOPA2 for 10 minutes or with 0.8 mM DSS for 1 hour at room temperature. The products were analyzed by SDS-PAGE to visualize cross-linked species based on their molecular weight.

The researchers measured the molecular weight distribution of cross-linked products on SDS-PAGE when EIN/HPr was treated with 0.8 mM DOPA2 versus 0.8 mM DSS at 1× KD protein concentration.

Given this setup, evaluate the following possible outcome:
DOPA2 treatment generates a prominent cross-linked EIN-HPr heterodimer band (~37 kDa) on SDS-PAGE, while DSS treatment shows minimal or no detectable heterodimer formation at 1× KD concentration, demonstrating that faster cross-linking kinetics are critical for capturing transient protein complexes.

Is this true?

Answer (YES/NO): NO